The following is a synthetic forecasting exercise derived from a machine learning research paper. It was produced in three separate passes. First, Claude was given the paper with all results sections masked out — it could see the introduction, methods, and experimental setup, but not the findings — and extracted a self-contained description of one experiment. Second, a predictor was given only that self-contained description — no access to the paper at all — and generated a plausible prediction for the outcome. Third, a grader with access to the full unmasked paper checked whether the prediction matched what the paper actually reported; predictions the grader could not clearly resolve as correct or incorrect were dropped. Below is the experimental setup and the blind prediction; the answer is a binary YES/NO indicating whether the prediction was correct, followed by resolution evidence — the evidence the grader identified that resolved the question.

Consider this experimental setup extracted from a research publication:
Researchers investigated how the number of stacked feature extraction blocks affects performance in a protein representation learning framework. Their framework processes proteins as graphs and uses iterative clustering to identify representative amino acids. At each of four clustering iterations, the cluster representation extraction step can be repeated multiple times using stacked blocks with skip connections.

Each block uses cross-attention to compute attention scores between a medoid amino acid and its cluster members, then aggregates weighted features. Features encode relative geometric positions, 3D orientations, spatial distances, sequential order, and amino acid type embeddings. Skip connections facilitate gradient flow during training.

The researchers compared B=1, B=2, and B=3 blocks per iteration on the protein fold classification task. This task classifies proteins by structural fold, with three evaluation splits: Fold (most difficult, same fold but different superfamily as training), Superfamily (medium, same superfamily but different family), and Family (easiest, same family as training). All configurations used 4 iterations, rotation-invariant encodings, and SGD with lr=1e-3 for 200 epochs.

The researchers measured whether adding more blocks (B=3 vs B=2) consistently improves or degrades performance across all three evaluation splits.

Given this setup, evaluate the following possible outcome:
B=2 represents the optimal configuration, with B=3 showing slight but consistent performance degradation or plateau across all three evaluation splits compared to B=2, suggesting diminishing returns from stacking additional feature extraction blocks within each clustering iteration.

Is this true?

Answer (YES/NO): YES